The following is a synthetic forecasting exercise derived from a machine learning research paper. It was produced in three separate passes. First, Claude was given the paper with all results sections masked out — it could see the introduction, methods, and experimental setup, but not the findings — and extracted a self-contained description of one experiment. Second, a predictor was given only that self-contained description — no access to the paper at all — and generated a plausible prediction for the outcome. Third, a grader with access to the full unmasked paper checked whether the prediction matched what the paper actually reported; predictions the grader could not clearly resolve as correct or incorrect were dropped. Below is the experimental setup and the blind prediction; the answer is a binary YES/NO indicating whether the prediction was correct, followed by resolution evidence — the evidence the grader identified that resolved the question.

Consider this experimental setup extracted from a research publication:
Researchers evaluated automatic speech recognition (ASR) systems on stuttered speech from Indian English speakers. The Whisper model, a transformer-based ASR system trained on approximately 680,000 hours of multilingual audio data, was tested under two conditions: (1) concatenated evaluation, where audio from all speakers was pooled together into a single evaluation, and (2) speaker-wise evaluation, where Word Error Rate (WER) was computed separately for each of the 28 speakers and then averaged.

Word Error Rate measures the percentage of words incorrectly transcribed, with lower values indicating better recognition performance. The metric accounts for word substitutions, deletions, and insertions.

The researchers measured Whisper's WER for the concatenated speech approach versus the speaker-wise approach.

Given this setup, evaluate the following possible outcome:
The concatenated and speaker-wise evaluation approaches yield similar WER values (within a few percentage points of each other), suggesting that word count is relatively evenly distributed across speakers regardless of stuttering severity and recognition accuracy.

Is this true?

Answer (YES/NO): NO